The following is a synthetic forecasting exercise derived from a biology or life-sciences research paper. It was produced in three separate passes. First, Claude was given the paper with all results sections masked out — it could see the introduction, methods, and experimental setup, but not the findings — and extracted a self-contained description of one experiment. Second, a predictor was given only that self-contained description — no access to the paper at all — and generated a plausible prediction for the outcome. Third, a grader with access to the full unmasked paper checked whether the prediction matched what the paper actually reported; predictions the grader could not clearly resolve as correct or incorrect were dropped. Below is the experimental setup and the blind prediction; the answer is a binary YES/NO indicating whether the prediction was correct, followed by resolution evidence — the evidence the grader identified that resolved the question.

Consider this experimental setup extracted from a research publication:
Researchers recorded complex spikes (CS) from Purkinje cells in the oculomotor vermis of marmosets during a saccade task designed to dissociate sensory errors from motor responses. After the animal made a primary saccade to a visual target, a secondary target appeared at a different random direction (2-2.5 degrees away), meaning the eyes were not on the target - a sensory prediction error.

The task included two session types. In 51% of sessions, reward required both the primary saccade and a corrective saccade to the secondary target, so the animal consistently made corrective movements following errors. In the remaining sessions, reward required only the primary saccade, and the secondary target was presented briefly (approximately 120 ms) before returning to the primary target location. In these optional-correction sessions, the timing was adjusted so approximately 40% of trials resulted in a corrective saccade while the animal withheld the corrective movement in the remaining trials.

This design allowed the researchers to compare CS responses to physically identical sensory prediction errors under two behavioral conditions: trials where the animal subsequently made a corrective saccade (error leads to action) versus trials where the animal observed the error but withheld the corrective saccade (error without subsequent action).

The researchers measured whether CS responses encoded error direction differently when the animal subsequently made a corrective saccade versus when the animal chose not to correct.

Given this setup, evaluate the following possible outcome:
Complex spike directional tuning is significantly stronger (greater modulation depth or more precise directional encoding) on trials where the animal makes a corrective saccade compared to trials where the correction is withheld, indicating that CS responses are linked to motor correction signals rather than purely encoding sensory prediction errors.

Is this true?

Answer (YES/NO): YES